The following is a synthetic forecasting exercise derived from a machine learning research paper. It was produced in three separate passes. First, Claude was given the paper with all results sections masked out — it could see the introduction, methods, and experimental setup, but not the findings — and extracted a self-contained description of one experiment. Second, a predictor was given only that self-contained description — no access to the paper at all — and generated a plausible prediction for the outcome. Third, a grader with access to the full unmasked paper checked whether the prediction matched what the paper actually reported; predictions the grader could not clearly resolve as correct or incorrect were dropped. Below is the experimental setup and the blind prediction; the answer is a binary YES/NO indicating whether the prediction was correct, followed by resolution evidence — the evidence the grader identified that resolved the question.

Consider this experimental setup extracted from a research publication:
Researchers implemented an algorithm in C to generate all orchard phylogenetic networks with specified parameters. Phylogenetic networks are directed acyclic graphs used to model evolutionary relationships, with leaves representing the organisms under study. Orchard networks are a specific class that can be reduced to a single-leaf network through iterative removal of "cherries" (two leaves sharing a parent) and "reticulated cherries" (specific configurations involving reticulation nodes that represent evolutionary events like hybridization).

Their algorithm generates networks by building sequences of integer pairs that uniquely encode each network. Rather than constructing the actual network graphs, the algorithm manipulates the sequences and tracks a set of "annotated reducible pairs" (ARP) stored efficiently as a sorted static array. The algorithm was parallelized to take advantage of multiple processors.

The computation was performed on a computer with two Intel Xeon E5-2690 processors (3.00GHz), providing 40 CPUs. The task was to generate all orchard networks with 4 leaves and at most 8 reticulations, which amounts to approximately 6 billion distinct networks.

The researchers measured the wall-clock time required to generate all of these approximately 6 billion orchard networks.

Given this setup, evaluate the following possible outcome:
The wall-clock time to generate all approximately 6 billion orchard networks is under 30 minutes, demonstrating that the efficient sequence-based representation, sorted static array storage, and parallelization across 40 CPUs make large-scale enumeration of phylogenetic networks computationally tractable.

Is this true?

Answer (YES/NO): YES